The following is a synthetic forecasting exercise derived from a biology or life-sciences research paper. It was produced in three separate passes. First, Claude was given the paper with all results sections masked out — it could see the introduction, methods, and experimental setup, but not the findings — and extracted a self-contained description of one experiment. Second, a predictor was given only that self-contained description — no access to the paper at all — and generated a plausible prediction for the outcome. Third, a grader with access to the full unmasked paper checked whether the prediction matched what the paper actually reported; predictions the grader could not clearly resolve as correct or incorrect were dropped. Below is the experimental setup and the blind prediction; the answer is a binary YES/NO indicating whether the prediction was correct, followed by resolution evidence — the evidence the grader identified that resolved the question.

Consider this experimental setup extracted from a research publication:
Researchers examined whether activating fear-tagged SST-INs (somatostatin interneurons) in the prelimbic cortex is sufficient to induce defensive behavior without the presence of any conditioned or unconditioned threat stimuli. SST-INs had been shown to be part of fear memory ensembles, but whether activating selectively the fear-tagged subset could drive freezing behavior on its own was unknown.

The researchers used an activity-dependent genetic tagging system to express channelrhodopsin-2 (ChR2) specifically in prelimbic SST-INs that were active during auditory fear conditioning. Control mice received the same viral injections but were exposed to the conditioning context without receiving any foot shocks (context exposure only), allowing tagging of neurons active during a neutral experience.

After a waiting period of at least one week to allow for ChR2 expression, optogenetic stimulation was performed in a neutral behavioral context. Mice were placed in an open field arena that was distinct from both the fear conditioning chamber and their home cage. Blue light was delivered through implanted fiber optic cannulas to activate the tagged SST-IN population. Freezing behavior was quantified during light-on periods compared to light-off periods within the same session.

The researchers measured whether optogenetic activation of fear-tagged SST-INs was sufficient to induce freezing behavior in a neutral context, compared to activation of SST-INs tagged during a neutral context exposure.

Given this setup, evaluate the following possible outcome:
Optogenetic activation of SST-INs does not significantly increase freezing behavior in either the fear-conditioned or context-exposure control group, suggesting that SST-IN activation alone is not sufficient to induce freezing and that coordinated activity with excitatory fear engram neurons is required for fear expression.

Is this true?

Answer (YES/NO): NO